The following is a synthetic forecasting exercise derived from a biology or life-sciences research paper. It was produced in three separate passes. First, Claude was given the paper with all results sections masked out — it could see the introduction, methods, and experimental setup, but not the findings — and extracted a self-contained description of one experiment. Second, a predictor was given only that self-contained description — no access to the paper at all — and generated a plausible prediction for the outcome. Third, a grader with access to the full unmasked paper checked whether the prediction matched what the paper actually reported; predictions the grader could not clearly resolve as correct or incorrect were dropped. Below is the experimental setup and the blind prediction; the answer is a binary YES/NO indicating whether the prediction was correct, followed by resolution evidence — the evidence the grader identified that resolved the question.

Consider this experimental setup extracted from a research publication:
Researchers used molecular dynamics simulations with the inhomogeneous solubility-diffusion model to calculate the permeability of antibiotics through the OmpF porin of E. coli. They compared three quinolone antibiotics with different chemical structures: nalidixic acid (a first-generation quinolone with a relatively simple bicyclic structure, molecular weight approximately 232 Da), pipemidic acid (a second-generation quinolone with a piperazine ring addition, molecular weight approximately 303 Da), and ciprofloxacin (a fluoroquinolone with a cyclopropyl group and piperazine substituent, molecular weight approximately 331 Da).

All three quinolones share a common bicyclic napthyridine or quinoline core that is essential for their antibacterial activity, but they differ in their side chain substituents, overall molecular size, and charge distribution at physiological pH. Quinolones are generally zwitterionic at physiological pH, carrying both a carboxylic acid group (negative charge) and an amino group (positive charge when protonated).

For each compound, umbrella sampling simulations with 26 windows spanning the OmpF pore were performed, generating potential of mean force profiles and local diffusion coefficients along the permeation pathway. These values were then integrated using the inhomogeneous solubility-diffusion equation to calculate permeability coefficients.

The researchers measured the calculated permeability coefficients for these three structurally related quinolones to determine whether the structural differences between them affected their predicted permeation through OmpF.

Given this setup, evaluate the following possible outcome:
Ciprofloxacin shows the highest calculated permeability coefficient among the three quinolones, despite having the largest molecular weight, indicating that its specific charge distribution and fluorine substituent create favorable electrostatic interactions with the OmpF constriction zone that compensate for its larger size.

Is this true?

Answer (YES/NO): YES